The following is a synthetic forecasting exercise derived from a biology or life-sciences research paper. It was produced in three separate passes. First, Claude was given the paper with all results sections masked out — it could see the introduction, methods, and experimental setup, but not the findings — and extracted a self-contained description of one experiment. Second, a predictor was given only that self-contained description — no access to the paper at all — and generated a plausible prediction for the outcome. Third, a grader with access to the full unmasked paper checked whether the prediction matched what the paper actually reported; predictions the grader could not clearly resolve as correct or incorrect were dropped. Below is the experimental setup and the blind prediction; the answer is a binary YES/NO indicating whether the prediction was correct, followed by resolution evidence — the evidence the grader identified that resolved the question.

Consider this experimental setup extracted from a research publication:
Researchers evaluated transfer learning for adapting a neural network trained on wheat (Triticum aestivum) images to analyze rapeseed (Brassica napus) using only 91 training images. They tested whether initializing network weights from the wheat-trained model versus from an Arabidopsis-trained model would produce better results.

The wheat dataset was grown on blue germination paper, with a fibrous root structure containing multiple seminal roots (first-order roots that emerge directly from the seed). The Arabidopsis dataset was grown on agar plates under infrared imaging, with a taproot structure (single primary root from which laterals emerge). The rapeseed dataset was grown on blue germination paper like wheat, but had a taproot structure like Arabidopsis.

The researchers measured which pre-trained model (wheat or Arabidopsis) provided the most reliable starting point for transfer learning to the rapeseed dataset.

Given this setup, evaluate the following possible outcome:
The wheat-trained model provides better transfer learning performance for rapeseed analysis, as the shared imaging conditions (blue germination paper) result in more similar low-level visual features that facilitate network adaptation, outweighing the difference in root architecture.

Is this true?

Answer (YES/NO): YES